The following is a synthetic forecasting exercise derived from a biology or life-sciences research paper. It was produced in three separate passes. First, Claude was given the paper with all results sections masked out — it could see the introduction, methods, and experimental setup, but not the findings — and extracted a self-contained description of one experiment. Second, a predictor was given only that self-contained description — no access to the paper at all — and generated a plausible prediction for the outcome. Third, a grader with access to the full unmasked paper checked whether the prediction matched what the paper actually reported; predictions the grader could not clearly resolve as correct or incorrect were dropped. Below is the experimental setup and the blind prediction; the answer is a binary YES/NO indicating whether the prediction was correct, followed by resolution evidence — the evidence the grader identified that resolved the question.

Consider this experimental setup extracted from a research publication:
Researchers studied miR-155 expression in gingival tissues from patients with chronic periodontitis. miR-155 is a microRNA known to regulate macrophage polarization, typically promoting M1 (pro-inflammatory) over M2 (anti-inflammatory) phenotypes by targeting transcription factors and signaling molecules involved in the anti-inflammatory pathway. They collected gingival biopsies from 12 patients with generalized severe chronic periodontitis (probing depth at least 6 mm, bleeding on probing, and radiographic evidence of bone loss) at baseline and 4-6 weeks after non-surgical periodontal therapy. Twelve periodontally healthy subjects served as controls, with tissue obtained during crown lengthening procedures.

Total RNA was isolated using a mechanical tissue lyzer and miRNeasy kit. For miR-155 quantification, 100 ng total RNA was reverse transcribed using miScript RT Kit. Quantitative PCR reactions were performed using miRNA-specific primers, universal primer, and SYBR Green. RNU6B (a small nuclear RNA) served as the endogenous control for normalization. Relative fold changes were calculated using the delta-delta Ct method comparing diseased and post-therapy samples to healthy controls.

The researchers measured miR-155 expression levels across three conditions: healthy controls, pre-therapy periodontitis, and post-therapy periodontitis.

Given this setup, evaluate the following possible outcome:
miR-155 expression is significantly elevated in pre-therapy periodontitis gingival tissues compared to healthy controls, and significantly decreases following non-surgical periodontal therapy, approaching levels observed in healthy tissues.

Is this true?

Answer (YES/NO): YES